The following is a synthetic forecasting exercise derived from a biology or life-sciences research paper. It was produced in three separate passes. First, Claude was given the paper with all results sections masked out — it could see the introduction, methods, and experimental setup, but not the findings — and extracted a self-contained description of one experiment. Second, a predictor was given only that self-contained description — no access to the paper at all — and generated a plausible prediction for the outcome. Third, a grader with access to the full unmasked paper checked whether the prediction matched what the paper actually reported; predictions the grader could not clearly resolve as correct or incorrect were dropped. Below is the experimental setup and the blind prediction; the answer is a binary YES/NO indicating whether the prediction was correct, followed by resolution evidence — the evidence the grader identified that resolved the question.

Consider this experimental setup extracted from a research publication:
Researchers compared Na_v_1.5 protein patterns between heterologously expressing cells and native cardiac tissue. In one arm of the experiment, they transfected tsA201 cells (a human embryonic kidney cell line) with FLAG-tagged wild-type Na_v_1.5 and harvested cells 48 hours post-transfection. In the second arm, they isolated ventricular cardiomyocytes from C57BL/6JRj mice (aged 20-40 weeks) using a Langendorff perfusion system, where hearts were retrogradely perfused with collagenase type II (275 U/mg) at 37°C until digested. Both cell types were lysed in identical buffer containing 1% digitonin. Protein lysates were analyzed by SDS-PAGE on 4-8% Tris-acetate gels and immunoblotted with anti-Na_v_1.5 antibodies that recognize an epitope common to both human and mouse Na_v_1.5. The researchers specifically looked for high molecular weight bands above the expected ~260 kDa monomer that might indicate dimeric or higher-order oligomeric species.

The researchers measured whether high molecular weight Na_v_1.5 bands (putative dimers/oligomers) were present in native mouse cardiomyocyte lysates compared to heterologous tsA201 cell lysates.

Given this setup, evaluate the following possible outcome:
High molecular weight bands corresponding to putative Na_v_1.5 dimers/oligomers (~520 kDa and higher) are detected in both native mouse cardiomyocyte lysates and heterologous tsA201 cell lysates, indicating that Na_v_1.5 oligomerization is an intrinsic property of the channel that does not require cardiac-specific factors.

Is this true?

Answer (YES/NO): NO